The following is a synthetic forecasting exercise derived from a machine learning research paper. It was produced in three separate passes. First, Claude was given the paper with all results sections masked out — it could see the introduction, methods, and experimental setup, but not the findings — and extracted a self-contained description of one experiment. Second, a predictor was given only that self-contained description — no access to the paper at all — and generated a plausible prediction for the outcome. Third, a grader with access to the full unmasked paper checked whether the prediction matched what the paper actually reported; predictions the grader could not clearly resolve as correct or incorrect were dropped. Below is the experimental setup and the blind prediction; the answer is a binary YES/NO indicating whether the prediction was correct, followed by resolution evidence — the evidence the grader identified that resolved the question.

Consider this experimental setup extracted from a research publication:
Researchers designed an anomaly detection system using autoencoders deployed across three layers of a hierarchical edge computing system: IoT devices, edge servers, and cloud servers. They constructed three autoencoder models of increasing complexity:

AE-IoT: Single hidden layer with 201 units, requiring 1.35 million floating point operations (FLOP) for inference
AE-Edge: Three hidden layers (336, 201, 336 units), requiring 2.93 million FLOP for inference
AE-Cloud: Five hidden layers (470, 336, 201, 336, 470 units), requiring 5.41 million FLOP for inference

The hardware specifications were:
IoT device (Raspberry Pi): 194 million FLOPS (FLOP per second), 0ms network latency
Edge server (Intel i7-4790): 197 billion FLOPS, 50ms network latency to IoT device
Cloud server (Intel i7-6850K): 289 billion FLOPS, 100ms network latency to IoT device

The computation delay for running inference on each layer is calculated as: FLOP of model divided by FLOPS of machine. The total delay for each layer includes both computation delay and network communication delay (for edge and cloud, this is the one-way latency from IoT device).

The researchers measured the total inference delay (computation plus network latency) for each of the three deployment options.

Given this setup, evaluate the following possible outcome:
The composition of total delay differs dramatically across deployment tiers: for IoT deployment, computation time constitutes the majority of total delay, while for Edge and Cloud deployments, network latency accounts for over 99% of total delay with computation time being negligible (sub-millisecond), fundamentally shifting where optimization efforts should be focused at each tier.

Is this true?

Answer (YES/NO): YES